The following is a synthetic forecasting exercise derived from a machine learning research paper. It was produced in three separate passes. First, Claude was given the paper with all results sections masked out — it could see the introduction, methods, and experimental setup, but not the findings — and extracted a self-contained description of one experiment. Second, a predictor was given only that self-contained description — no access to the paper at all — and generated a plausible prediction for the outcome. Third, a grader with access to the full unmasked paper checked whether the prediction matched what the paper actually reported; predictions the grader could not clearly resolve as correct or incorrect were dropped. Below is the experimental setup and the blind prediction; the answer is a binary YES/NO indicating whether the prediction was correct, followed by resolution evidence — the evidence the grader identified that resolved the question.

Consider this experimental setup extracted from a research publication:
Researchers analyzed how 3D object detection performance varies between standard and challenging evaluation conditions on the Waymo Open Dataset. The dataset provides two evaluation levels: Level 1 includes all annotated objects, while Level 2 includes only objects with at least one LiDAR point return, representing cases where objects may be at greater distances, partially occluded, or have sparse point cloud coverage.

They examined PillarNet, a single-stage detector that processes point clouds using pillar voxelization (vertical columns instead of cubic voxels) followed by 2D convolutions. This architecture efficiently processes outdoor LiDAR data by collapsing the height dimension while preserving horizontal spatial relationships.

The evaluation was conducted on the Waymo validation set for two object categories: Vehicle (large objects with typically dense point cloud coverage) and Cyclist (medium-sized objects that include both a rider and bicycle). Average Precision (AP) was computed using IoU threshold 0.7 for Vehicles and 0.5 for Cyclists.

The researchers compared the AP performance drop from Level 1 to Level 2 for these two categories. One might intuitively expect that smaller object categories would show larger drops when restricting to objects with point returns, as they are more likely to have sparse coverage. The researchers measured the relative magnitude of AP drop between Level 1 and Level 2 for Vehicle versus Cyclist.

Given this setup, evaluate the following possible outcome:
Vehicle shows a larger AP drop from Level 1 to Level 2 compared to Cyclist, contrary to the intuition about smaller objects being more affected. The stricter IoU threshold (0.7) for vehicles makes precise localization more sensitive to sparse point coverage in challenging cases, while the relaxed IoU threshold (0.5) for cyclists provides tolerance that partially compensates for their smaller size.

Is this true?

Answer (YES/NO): YES